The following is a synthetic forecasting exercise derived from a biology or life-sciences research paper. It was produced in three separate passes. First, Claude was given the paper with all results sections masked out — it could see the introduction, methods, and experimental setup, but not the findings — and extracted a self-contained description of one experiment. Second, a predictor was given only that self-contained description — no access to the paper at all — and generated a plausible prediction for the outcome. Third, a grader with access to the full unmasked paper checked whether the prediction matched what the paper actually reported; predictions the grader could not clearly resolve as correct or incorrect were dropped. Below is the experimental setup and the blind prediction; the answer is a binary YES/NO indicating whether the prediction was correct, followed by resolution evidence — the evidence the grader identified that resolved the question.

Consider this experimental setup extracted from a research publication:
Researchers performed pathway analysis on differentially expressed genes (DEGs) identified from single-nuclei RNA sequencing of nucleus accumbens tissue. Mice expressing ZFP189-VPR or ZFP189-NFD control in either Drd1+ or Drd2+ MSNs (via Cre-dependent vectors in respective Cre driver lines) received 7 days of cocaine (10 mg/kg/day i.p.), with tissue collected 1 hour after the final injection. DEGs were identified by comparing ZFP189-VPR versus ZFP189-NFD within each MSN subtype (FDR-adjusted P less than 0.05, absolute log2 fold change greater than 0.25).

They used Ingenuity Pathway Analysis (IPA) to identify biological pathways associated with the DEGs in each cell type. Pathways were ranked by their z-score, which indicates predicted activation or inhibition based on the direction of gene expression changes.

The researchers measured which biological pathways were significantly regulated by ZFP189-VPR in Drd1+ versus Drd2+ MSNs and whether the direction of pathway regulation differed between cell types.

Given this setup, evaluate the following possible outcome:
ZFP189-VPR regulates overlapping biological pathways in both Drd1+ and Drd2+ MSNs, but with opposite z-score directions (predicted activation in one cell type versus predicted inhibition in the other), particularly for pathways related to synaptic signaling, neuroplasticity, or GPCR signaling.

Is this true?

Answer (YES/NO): NO